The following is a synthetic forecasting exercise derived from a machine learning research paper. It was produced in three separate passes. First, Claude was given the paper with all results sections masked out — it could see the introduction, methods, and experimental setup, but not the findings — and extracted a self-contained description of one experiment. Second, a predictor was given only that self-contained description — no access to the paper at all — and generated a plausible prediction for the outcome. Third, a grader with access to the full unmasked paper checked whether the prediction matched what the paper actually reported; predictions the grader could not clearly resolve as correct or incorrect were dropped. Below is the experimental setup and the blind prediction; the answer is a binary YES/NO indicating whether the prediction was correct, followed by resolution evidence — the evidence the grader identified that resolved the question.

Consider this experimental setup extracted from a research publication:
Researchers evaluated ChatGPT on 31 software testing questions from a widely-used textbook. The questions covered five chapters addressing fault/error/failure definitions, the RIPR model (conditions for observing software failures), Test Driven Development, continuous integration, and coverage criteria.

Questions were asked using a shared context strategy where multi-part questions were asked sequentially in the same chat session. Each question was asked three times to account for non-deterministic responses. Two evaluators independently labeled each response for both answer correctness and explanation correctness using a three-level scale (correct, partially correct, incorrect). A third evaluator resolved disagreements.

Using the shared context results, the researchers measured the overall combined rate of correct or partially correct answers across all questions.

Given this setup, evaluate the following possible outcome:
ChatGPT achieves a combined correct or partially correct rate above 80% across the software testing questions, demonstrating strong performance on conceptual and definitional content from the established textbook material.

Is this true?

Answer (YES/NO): NO